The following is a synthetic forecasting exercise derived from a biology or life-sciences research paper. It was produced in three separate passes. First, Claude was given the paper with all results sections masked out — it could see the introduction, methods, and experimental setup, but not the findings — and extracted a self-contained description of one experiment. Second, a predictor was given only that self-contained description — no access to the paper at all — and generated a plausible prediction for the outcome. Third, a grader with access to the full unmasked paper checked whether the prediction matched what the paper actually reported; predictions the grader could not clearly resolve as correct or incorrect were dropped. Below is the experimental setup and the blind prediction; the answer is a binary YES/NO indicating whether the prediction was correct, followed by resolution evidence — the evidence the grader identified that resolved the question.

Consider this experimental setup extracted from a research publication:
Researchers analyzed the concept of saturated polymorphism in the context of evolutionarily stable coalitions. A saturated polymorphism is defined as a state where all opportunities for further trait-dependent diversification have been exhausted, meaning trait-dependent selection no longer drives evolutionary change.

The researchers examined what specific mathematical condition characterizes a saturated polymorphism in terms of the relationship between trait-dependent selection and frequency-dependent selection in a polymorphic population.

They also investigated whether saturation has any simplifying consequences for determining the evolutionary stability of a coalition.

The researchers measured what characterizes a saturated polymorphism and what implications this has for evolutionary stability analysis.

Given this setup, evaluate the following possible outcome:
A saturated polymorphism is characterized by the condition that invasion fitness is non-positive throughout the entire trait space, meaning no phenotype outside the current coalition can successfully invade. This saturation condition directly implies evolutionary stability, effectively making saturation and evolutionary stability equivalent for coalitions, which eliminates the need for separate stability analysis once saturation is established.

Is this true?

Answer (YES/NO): NO